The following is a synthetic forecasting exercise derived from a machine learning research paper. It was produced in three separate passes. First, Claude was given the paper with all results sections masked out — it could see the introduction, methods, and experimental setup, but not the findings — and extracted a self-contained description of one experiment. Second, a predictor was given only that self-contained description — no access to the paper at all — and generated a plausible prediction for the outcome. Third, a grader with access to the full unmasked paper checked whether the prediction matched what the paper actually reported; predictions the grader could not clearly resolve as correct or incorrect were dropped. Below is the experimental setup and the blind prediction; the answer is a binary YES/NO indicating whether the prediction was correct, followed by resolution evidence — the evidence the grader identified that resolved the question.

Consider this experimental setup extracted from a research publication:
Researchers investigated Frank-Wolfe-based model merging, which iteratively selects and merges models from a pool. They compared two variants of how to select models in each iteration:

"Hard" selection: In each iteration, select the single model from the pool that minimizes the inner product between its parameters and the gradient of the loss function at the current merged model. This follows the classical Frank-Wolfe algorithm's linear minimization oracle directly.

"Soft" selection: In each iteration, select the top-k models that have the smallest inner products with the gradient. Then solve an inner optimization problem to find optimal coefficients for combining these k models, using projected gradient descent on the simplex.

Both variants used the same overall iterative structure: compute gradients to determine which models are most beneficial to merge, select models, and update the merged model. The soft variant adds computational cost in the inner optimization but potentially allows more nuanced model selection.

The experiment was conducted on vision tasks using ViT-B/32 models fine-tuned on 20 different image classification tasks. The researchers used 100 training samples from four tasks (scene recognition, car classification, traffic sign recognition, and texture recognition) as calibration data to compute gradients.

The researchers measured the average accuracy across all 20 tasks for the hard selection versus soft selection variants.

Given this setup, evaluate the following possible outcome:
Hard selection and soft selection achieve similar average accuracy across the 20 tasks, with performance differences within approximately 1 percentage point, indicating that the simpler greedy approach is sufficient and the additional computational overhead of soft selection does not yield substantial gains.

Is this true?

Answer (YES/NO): NO